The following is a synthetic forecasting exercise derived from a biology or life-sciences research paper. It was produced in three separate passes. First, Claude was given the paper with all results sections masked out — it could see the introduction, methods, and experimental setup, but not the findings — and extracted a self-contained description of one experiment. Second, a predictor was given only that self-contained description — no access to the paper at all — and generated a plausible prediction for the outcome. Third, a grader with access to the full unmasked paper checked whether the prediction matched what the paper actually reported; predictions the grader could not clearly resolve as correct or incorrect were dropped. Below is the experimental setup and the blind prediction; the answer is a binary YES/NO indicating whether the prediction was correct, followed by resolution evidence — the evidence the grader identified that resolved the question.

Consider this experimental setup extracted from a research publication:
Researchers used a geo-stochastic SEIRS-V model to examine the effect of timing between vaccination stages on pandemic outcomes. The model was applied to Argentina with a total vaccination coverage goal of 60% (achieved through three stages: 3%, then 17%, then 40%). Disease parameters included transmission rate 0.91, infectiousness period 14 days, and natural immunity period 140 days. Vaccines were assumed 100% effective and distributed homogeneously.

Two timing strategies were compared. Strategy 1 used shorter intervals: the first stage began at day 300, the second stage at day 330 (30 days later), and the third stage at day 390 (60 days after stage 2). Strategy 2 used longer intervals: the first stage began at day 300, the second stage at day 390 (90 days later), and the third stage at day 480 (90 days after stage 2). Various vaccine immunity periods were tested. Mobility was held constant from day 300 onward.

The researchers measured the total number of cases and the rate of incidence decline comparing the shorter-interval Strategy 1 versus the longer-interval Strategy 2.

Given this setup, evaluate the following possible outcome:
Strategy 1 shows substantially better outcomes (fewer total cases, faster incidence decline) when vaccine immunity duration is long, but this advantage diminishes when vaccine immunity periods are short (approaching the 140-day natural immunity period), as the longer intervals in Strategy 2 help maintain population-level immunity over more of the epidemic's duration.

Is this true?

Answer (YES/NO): NO